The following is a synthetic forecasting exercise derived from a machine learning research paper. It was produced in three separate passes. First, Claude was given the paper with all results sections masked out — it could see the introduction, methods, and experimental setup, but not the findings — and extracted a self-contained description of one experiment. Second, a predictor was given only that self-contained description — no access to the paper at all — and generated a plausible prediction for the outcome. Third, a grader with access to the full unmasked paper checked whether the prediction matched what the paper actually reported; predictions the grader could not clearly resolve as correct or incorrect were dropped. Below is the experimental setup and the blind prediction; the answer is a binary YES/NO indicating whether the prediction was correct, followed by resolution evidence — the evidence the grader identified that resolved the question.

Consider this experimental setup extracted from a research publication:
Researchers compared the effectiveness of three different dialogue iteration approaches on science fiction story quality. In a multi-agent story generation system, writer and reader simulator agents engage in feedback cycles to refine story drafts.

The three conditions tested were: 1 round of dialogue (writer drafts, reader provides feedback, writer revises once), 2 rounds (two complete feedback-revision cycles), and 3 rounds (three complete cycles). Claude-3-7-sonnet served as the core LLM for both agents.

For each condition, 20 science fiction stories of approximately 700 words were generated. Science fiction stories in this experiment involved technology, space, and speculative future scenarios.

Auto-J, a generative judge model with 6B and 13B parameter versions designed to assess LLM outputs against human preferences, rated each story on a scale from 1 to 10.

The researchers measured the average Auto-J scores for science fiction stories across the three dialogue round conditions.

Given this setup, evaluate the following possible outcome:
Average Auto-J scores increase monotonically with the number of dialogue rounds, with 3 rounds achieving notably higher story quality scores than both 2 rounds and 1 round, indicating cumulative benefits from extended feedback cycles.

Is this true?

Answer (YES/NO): NO